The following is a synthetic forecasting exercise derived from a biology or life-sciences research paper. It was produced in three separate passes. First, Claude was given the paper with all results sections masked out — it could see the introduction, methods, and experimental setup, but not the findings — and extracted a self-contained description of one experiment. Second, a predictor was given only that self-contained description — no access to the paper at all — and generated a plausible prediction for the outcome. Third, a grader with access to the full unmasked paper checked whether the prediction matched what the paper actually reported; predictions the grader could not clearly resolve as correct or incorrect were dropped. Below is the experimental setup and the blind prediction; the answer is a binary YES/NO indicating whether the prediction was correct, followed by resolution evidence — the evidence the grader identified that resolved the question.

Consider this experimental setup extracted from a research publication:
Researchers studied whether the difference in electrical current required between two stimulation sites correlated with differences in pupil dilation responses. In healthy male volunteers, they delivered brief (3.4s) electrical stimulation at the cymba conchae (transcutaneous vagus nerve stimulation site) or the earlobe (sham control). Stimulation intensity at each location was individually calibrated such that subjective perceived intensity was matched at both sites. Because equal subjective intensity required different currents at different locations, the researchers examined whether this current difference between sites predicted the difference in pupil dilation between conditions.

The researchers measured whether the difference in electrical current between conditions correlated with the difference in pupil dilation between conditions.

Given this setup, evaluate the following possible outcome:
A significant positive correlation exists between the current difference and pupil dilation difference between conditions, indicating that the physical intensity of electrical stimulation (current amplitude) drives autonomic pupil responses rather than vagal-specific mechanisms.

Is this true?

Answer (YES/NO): NO